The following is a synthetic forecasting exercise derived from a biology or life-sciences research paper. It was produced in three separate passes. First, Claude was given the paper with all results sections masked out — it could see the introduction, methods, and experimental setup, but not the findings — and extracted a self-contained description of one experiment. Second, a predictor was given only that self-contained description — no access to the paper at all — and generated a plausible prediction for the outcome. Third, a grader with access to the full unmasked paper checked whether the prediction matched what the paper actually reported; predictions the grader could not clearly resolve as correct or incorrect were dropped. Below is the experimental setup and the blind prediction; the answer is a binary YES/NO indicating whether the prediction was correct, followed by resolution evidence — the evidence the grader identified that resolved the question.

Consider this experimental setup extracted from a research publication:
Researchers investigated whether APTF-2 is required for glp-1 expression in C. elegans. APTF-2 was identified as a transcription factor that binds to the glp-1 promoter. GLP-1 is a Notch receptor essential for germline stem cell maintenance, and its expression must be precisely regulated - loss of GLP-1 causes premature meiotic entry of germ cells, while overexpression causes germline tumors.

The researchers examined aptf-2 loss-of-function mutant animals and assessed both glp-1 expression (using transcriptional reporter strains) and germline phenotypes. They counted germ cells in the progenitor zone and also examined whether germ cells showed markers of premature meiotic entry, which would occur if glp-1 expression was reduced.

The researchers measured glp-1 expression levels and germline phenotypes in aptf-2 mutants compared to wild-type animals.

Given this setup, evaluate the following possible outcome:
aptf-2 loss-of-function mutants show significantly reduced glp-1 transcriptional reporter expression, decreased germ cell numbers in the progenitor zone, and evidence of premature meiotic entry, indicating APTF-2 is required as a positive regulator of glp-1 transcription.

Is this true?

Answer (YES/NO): NO